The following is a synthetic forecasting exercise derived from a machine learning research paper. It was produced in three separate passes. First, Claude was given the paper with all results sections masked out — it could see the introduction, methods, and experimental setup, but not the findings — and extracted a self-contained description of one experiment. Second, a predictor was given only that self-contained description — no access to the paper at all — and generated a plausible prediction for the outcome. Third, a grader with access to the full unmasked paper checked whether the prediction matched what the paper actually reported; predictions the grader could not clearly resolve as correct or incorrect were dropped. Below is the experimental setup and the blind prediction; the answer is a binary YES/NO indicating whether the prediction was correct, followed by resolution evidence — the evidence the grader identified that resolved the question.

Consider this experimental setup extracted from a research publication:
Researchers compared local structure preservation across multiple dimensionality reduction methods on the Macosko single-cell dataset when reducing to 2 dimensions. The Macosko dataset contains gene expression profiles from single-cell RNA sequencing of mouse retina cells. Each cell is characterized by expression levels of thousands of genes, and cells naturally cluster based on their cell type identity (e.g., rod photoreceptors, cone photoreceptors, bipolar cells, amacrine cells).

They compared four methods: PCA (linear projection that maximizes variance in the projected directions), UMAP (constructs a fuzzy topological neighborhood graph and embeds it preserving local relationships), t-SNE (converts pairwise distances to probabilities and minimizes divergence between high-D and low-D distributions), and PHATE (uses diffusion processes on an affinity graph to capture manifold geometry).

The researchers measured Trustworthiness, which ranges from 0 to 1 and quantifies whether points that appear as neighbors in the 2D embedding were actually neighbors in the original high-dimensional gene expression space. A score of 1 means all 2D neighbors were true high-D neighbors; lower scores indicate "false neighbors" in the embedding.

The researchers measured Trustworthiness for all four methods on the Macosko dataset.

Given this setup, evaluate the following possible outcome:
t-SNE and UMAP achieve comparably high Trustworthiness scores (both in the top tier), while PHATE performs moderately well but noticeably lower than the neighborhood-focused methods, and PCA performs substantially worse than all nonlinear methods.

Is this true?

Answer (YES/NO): YES